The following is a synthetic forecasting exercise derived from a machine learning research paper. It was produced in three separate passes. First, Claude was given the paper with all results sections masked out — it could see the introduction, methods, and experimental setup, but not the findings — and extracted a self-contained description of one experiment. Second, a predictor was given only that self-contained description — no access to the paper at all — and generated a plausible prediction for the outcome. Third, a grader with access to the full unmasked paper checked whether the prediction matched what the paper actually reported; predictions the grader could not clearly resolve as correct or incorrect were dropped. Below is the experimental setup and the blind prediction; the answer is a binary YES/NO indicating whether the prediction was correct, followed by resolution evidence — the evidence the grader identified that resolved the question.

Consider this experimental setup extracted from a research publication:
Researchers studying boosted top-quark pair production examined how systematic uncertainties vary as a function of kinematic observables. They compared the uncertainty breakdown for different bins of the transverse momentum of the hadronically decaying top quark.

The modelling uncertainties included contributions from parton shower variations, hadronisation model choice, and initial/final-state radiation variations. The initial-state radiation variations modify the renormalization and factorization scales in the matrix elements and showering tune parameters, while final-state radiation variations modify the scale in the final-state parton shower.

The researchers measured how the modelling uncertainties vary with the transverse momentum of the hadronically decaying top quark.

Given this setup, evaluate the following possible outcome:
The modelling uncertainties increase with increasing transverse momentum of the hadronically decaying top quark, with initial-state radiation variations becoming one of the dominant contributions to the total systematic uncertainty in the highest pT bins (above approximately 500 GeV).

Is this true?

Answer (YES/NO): NO